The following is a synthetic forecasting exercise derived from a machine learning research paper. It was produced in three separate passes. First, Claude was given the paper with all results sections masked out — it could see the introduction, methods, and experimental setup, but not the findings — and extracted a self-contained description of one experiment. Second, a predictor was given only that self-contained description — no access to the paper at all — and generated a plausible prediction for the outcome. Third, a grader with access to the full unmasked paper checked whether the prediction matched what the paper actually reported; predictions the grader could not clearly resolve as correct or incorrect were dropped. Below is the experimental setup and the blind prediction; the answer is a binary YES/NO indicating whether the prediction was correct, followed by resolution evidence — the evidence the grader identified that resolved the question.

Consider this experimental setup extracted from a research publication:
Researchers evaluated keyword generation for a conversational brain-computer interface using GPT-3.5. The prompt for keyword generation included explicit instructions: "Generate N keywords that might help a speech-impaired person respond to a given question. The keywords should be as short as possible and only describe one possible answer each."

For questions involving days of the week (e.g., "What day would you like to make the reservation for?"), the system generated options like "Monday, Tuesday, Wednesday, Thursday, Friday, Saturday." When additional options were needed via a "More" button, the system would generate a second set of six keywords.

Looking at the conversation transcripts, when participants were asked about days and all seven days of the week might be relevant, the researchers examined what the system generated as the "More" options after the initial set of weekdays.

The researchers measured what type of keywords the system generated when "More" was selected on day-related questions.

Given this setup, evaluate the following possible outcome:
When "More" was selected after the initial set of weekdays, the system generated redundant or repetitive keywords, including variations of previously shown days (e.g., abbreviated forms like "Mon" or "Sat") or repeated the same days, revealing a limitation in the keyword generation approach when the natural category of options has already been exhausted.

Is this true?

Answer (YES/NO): NO